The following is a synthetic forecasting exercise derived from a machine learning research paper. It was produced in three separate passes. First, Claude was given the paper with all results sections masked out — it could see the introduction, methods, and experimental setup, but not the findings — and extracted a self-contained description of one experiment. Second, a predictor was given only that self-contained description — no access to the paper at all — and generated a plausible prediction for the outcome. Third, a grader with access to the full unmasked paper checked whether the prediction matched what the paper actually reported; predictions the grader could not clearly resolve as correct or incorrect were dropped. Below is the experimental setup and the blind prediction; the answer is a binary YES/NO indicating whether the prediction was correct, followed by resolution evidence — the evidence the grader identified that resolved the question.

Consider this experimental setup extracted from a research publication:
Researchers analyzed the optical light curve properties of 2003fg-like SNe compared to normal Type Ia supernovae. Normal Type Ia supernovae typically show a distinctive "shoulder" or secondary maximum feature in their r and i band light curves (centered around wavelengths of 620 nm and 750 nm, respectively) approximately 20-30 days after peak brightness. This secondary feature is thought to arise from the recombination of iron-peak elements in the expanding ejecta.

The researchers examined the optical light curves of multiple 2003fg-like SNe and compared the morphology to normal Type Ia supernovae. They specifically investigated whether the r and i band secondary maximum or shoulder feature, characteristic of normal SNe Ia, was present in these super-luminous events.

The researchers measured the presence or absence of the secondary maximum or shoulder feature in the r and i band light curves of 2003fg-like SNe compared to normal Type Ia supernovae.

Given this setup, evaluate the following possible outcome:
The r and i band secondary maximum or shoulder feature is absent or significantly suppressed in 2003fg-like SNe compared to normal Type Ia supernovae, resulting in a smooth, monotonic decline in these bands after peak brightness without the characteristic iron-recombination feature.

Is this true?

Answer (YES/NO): YES